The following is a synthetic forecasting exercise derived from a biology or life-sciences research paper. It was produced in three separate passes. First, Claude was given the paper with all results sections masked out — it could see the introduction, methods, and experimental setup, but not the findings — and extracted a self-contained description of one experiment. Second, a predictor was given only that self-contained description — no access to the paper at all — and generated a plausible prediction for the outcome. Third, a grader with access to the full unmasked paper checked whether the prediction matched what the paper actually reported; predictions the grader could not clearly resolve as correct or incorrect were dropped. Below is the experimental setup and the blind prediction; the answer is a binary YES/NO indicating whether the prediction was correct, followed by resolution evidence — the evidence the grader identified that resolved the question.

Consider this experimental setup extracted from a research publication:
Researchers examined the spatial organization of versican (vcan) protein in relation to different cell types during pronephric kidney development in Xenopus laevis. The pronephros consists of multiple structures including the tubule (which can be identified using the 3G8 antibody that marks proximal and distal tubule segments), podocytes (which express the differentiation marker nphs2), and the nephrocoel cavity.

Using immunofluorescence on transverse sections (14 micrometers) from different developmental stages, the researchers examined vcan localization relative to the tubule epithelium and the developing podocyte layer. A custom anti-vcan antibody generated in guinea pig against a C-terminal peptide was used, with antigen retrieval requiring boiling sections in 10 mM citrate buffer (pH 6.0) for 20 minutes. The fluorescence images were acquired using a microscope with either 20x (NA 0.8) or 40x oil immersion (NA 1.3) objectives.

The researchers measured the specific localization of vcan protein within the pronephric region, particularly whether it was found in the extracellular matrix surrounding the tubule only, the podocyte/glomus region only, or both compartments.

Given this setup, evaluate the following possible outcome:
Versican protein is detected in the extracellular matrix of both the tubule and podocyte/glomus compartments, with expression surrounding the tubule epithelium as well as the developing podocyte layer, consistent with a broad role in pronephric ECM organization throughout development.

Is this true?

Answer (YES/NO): YES